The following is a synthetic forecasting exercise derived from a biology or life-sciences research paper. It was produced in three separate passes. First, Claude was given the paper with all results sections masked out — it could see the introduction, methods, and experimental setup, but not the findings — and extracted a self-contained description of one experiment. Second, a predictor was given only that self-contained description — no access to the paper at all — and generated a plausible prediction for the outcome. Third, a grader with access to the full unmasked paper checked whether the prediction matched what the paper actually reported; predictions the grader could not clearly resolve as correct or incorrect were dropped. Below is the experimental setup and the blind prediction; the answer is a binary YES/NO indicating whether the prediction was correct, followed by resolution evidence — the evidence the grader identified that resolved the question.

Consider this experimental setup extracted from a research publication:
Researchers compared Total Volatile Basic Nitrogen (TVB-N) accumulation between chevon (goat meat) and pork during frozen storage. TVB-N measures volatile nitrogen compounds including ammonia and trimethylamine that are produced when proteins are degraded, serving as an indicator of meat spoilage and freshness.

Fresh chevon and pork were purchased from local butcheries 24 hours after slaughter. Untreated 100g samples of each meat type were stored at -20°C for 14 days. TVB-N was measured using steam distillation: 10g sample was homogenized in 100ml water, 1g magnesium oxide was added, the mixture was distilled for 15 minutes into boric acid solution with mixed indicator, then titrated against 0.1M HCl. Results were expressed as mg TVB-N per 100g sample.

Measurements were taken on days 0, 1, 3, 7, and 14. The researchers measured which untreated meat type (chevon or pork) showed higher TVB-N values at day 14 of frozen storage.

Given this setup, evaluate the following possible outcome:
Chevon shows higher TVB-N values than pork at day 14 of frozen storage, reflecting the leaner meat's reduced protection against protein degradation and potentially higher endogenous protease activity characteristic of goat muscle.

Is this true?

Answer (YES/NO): YES